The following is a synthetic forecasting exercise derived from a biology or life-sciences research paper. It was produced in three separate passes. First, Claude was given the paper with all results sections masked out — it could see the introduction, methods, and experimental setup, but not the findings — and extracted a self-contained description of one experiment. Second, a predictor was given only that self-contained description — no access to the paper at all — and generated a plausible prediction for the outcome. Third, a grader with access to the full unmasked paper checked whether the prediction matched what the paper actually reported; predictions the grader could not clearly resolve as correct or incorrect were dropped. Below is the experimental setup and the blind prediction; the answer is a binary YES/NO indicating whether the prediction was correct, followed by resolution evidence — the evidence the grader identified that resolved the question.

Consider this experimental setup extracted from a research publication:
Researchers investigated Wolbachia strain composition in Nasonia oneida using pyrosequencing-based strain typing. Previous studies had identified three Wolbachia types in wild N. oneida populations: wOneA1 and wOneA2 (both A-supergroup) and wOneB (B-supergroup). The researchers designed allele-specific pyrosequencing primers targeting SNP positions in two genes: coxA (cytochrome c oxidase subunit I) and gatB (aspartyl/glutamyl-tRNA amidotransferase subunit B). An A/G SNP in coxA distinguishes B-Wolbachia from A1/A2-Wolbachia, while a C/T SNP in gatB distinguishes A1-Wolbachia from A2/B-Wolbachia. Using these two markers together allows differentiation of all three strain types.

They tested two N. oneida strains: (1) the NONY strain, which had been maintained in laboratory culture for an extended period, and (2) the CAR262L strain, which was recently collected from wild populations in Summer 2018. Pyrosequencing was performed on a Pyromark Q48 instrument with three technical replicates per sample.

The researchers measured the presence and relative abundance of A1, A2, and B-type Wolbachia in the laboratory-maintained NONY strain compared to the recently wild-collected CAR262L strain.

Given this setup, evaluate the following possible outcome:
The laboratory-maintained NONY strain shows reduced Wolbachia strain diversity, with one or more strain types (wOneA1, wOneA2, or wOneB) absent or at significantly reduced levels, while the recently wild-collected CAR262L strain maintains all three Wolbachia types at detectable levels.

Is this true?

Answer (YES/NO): YES